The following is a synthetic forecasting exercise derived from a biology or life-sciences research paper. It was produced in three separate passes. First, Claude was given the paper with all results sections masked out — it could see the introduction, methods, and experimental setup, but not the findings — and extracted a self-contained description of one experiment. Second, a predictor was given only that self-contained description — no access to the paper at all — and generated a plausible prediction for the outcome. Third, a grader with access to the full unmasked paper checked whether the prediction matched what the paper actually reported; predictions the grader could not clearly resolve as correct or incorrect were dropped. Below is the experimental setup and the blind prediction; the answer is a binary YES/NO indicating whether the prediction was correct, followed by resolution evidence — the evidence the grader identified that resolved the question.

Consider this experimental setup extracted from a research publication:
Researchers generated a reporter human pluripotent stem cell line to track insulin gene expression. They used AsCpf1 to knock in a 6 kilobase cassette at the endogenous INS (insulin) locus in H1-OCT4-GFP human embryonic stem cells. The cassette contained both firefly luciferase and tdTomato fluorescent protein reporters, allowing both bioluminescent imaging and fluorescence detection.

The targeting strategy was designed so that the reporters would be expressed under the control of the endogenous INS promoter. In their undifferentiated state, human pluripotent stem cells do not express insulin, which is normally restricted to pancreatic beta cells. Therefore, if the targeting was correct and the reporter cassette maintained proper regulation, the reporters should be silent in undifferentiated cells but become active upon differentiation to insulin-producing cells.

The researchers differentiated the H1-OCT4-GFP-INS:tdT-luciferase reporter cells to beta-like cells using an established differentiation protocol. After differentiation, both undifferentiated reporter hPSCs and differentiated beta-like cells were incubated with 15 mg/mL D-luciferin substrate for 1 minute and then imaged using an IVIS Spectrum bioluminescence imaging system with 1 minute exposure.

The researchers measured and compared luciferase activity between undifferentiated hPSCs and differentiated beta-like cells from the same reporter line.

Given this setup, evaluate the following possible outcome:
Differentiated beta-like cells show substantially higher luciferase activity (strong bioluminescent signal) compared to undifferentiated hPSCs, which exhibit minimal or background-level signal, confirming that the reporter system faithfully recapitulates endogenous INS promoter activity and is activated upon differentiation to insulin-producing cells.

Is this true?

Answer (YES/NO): YES